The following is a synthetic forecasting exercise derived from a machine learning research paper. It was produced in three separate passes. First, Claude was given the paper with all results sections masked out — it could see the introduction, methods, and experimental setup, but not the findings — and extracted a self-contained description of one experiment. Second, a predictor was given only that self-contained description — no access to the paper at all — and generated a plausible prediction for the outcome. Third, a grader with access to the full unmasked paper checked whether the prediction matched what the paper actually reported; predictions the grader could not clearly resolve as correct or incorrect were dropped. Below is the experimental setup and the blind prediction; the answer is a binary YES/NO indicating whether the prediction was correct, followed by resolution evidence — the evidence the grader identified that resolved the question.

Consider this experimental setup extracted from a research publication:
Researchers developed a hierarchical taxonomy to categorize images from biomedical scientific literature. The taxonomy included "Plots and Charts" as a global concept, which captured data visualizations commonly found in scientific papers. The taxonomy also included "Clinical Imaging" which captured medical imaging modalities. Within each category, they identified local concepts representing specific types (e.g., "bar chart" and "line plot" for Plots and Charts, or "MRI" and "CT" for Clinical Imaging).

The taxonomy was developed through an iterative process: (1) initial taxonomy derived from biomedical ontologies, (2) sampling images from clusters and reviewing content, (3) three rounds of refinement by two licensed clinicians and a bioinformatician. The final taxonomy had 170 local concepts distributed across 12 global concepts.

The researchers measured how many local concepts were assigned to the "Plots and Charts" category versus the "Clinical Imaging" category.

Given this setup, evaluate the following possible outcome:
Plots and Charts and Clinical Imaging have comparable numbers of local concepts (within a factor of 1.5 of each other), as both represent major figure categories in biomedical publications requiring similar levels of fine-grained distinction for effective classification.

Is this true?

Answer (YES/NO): NO